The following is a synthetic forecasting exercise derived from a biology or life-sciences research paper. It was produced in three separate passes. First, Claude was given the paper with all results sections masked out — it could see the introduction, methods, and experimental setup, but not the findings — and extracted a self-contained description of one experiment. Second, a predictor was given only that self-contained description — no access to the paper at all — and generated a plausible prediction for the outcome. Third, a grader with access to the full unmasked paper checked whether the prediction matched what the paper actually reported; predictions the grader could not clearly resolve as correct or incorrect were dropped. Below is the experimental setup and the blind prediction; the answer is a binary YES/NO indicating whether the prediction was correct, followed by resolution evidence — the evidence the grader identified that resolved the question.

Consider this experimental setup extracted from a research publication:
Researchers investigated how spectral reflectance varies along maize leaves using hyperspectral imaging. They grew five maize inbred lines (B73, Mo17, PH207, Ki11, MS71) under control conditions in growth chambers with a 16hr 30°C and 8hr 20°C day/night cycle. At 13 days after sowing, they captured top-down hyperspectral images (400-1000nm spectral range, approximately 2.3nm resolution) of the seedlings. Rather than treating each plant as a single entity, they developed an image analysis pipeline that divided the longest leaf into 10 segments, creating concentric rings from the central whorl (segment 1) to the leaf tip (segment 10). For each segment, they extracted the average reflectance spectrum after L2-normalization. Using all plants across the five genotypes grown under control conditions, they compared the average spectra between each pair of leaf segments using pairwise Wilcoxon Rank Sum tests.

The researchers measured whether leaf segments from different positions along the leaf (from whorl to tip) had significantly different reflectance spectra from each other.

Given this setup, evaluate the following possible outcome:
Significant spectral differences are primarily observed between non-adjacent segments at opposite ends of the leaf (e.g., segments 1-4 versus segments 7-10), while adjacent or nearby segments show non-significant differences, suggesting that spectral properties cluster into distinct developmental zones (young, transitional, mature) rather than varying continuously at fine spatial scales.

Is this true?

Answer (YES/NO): NO